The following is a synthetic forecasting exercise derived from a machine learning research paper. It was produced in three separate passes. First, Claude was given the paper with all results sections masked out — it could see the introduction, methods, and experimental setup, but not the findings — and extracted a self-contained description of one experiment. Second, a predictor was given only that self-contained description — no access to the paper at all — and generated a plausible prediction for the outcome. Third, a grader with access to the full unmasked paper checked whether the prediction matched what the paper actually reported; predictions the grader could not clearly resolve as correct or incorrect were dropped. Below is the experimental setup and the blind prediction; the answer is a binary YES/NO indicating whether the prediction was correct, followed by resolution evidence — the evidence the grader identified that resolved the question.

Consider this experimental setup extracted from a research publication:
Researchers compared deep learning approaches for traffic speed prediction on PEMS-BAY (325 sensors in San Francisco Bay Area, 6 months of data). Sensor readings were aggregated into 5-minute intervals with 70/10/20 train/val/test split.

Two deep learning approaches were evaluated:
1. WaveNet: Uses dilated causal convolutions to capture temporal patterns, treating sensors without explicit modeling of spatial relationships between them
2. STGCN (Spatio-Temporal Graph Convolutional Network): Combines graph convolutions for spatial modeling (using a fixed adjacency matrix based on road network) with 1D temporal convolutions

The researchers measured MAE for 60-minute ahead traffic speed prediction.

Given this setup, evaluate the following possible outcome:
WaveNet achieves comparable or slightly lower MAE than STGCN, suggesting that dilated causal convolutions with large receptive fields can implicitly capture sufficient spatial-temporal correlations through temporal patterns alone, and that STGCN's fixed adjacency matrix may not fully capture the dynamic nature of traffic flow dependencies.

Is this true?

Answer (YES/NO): YES